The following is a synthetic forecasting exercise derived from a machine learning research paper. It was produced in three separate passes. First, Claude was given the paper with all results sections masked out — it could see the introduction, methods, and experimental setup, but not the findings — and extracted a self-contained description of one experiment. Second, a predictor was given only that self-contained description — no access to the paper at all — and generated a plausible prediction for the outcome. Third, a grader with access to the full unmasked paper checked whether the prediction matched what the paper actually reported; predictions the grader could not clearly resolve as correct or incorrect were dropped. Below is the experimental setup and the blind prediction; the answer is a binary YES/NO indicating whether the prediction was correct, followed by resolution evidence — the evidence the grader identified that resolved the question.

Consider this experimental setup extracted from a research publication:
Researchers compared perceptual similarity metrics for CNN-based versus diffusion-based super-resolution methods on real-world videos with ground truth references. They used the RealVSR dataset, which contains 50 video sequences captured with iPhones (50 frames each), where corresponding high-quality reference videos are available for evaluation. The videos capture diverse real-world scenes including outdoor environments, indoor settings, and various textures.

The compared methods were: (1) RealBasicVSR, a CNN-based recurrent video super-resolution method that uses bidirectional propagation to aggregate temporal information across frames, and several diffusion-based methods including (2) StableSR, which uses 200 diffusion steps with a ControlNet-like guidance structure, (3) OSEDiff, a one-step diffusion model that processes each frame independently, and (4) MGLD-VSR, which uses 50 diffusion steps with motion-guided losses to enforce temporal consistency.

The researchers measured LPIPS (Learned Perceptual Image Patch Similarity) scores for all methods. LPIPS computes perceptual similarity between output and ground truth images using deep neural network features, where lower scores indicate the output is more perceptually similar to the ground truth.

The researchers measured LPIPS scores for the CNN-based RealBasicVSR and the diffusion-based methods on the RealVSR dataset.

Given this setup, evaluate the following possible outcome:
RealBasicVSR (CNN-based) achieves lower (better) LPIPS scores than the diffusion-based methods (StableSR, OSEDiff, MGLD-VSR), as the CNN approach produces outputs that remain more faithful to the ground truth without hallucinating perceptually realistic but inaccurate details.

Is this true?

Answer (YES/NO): YES